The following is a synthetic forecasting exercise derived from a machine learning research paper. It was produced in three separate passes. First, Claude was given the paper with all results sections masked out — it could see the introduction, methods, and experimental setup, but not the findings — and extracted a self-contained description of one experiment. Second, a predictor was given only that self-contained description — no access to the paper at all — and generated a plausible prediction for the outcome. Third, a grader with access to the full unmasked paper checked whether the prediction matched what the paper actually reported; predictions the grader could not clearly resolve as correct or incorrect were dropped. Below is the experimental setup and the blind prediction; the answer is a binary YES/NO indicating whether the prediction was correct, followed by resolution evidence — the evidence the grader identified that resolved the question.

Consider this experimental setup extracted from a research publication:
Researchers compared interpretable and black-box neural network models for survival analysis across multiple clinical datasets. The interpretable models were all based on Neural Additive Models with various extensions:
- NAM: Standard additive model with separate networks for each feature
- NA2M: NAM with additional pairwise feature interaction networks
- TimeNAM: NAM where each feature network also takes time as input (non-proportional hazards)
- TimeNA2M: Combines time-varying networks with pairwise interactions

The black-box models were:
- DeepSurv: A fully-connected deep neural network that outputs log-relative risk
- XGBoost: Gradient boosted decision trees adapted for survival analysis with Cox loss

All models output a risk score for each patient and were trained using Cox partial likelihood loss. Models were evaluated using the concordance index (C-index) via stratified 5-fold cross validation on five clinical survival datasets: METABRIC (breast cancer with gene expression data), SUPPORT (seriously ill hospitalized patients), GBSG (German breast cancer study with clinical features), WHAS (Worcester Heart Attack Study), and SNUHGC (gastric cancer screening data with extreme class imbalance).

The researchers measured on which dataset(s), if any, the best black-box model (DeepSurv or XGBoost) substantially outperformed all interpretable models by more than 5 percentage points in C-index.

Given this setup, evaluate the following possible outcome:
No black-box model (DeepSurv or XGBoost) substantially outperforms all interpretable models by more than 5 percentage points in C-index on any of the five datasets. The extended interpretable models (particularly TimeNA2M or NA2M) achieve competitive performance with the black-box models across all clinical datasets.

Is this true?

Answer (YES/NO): NO